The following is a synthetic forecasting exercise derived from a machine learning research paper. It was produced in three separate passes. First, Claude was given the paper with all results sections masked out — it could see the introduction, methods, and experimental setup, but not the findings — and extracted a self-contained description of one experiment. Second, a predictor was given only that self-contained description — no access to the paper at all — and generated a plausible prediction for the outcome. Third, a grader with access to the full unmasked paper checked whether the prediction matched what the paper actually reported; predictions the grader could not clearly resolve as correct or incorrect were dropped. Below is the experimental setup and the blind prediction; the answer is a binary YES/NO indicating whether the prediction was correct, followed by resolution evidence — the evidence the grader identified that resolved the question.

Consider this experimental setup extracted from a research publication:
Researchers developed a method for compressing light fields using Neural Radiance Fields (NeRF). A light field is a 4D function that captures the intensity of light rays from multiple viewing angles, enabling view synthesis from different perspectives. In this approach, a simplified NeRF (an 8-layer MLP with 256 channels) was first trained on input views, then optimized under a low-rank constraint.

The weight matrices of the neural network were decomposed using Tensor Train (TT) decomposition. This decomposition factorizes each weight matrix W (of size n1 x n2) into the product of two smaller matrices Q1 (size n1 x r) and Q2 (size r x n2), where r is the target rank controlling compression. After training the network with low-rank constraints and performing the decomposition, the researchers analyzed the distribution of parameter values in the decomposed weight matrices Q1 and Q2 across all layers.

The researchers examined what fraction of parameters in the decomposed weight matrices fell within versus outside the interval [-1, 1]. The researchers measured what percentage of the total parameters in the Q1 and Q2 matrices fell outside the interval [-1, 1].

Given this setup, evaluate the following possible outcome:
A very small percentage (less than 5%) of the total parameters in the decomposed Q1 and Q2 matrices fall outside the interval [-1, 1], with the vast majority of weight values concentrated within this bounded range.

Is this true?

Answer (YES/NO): YES